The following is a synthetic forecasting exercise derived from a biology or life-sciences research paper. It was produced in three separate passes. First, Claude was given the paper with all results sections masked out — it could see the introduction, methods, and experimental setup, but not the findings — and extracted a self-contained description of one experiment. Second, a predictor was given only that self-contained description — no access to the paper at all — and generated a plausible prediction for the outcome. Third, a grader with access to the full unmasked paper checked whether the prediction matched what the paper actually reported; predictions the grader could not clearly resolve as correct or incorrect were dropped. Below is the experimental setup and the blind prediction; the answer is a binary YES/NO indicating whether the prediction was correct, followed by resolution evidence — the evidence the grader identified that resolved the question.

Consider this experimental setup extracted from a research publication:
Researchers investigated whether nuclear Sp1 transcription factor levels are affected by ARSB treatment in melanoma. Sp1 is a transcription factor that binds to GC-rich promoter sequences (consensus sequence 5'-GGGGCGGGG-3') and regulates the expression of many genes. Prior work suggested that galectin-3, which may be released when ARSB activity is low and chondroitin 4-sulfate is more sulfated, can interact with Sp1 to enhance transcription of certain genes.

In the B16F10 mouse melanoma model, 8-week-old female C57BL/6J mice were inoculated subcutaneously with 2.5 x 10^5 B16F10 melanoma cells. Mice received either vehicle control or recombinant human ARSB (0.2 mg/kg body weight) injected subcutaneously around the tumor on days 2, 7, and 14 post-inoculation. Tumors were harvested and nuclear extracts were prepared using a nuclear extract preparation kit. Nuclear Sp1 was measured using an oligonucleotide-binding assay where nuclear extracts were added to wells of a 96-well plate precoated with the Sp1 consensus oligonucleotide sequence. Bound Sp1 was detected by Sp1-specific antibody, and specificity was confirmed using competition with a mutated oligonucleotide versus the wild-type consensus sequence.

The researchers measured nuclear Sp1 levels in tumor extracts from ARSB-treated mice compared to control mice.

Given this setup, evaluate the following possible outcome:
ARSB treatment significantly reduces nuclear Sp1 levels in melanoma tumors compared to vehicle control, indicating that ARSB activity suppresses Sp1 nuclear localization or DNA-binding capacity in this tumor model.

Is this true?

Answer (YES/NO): YES